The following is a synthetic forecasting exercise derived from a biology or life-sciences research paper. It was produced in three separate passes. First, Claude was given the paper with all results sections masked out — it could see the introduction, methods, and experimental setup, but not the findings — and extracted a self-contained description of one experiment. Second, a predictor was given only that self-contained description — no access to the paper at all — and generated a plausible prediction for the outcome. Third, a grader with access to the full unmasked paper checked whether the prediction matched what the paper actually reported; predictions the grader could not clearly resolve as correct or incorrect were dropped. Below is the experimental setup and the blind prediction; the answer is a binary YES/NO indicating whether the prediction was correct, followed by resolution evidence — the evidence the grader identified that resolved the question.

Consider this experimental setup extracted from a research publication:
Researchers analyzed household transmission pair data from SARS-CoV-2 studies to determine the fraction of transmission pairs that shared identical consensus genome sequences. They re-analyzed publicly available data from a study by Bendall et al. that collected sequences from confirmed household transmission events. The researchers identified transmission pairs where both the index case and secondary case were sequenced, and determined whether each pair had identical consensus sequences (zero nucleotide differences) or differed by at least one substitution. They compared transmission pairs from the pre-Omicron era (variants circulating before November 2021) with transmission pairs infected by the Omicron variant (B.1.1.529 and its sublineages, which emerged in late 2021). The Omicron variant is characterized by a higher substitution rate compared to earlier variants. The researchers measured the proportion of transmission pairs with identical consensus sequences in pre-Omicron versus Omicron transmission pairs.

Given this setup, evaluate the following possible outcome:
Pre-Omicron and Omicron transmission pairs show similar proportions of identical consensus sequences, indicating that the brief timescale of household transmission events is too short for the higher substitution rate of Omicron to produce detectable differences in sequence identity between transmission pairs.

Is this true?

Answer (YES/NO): NO